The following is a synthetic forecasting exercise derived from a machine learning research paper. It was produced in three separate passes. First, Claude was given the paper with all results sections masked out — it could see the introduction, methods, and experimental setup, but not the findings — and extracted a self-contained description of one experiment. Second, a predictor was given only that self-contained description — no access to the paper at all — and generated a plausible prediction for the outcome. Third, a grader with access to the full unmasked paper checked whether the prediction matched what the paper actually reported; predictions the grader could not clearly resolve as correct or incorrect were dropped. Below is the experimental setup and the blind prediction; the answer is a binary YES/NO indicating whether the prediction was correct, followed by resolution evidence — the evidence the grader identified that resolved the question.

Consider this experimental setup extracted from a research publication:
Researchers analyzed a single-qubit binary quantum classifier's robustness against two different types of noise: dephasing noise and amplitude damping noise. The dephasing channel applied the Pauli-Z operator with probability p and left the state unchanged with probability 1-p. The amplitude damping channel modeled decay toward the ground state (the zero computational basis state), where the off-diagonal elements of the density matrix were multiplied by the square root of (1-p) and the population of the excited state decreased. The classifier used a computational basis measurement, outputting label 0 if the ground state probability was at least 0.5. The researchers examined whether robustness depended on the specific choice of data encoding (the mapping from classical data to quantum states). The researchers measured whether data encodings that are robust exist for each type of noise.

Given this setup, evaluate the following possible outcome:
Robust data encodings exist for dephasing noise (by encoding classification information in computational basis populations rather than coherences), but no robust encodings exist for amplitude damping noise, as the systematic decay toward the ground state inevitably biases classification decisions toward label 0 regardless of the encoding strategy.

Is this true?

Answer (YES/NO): NO